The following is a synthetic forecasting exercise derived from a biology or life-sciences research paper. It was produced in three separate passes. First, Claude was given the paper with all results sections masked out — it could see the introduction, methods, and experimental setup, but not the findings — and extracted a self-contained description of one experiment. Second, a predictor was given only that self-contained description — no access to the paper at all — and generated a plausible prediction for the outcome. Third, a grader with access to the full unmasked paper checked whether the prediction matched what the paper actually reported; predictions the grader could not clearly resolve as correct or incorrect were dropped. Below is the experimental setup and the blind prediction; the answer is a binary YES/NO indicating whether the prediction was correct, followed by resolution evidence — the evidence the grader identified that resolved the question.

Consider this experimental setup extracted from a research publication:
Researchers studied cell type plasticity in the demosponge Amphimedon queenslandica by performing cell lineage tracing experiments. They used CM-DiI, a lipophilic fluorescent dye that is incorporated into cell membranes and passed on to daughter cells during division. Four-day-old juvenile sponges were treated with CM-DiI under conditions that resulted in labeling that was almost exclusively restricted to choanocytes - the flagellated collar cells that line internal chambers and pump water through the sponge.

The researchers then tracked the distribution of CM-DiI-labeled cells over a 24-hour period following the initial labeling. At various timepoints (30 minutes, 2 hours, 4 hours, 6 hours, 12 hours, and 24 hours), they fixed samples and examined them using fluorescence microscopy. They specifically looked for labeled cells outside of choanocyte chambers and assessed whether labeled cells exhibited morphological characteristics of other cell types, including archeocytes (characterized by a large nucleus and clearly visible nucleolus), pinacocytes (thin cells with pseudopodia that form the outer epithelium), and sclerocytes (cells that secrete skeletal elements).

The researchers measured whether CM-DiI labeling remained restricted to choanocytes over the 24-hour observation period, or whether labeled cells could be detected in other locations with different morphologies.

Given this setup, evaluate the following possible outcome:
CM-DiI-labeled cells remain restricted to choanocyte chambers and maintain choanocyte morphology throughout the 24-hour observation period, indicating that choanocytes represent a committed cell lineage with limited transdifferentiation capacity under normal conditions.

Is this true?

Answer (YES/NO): NO